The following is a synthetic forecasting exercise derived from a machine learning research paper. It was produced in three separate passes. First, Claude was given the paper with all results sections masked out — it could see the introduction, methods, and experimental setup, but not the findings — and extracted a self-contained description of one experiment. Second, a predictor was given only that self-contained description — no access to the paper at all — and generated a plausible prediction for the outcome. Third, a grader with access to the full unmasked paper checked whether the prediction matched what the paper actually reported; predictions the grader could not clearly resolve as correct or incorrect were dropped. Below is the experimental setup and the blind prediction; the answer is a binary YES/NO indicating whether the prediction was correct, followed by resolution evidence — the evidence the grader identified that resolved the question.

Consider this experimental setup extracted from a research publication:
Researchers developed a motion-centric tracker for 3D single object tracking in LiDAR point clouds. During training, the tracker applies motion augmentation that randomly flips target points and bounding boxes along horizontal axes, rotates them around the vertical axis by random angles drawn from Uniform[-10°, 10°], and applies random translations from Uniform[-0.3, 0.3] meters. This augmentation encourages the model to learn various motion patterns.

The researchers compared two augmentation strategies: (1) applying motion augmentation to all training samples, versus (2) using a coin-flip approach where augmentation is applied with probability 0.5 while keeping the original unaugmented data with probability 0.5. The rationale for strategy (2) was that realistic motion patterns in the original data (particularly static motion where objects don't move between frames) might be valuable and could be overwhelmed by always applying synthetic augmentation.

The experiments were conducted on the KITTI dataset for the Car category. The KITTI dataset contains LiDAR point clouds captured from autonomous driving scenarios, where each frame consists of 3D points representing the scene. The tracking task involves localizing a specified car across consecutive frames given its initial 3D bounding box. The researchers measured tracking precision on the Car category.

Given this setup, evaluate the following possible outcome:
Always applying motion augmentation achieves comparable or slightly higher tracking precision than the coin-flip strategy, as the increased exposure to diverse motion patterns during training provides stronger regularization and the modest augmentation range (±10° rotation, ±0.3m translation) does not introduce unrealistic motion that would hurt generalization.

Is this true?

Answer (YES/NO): NO